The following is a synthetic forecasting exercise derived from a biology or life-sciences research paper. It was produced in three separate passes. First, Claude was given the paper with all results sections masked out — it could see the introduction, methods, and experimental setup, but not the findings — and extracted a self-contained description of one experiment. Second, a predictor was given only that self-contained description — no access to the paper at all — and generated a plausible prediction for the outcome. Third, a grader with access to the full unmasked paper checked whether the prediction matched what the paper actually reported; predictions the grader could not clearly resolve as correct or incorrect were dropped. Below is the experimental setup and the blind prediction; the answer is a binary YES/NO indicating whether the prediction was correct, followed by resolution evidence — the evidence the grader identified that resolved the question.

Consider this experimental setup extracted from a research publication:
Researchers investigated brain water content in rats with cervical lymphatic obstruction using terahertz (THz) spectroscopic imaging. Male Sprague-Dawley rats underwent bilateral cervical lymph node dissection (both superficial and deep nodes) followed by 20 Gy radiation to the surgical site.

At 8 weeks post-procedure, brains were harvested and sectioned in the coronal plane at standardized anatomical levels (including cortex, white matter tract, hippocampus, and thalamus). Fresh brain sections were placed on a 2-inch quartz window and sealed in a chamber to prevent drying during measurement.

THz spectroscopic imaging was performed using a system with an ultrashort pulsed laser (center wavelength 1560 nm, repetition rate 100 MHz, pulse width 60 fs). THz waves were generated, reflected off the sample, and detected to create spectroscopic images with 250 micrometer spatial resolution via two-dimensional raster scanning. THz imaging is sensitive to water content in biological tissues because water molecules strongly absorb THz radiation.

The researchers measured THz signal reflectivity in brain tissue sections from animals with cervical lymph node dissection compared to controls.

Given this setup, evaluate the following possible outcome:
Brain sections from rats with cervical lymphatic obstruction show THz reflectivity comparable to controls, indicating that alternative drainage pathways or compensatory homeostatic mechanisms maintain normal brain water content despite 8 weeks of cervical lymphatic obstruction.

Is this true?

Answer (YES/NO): NO